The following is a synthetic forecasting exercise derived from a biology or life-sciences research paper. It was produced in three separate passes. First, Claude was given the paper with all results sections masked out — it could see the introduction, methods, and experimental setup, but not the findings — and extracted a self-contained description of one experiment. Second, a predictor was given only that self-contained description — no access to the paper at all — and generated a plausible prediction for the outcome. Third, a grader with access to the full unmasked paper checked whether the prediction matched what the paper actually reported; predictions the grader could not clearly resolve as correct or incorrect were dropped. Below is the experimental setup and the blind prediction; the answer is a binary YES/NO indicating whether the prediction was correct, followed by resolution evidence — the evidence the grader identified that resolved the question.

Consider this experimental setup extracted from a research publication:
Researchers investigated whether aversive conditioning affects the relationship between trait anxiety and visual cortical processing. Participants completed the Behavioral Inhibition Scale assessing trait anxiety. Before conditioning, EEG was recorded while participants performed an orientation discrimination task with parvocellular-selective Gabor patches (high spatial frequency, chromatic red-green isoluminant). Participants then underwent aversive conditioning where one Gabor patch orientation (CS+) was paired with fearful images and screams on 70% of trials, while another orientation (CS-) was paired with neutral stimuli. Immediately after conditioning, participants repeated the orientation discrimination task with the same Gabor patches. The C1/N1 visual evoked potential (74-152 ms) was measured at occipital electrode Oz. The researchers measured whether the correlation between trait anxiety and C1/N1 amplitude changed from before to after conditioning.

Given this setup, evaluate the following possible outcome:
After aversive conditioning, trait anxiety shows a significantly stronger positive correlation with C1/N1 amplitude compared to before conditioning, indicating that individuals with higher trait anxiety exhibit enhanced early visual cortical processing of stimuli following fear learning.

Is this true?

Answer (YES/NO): NO